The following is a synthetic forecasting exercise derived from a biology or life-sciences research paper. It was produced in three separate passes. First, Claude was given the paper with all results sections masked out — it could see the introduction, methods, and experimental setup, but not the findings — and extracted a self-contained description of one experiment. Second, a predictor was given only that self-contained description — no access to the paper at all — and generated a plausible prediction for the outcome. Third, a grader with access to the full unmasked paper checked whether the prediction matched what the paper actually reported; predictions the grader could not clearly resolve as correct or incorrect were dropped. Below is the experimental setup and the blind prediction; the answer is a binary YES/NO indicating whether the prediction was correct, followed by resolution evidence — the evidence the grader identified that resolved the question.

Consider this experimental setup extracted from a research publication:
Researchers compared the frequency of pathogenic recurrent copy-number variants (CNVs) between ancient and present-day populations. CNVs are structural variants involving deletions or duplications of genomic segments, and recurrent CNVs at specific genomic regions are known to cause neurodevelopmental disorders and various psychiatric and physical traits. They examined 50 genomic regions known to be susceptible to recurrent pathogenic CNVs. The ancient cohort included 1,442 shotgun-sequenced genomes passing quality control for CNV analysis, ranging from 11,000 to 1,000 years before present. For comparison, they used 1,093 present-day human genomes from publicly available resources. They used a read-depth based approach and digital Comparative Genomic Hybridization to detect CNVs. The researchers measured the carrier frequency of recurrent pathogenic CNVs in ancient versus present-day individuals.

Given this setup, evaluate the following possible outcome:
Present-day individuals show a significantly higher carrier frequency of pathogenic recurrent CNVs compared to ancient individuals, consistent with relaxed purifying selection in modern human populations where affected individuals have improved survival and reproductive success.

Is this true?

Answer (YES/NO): NO